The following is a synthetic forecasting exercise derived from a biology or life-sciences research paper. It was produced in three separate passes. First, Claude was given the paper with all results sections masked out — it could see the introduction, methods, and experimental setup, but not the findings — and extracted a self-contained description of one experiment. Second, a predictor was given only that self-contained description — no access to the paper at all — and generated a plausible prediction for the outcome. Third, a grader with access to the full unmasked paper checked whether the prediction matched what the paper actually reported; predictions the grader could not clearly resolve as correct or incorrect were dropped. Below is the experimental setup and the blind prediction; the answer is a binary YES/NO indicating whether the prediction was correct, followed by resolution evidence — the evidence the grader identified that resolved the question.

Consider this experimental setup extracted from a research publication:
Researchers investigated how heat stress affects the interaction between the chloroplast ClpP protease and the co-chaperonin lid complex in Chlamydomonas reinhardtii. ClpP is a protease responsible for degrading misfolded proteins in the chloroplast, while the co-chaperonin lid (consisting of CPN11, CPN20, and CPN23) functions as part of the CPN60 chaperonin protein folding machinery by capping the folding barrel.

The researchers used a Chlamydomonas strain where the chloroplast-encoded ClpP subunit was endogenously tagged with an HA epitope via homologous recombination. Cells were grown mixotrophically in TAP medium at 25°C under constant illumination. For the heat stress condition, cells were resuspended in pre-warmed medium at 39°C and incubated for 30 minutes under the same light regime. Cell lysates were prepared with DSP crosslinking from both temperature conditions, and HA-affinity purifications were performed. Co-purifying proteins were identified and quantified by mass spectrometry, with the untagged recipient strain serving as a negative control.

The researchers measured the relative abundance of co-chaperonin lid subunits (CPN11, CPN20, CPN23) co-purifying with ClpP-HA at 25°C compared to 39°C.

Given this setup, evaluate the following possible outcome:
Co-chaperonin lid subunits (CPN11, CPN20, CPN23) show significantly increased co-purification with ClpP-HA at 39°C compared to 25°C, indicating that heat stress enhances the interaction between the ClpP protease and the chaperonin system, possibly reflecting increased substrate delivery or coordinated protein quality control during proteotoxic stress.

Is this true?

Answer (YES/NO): YES